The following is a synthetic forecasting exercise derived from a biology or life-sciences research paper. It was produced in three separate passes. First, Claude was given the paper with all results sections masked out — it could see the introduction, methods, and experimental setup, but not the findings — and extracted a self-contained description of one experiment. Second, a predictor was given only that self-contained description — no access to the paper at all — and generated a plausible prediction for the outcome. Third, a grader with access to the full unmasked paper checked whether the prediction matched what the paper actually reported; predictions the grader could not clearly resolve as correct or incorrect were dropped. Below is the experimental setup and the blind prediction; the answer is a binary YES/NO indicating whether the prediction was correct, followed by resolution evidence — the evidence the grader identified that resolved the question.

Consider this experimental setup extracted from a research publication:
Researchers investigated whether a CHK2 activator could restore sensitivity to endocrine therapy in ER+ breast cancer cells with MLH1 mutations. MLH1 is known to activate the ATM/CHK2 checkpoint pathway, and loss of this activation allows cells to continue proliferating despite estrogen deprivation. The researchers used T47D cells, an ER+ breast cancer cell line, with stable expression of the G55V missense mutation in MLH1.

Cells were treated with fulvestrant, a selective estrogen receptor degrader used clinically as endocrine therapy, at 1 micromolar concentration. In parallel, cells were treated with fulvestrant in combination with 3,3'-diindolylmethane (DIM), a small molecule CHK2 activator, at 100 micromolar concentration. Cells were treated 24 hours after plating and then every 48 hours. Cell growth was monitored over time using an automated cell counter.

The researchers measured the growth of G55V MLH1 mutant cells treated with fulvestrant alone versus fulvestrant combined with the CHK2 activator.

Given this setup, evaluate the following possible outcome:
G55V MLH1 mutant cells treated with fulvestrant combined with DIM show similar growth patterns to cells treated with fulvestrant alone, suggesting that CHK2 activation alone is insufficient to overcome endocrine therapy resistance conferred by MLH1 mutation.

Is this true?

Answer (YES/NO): NO